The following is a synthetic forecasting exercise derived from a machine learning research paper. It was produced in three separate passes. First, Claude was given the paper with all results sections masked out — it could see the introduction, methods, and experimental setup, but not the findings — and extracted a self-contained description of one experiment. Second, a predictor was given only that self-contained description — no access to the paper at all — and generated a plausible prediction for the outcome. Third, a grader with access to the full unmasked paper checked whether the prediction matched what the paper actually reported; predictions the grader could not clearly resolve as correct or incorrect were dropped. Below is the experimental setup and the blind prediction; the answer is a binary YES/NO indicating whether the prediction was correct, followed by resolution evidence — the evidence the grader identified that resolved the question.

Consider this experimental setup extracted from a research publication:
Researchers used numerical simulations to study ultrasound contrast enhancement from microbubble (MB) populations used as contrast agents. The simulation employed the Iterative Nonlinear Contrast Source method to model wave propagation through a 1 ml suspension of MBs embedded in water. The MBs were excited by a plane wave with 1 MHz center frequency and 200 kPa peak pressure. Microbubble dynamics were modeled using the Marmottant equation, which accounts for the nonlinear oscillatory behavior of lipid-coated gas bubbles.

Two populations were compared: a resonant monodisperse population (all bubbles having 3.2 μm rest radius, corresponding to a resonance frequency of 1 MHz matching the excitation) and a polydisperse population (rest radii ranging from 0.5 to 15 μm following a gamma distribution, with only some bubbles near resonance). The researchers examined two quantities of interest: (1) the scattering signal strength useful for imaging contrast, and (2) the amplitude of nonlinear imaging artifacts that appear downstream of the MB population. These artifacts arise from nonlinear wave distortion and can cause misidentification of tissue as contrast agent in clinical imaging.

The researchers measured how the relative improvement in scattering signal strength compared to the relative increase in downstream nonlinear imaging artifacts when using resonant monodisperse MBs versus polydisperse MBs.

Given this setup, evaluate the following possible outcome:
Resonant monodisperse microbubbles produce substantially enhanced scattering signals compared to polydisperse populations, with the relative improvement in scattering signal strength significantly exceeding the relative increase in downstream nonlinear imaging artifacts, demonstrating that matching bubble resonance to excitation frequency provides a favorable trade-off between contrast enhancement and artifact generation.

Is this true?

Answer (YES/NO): NO